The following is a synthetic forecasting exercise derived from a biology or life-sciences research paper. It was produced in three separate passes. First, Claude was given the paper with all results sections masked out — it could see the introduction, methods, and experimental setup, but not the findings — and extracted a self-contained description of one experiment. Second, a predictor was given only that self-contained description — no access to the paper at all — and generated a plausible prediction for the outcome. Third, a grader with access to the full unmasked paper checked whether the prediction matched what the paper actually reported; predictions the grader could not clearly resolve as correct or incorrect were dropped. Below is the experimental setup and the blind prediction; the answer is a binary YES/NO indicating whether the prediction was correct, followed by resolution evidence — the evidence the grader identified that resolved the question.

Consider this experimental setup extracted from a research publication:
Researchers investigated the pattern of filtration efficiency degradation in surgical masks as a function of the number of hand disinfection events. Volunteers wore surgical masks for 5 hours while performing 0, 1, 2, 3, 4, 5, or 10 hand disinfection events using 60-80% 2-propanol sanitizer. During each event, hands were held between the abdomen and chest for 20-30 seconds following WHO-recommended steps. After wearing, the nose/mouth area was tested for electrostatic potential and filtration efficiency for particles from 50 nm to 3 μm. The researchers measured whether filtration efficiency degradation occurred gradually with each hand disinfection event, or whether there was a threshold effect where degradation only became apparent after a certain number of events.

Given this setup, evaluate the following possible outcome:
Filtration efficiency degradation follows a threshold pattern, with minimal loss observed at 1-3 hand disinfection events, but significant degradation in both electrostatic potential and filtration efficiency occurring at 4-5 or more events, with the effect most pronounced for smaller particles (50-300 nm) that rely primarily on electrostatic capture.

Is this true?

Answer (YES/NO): NO